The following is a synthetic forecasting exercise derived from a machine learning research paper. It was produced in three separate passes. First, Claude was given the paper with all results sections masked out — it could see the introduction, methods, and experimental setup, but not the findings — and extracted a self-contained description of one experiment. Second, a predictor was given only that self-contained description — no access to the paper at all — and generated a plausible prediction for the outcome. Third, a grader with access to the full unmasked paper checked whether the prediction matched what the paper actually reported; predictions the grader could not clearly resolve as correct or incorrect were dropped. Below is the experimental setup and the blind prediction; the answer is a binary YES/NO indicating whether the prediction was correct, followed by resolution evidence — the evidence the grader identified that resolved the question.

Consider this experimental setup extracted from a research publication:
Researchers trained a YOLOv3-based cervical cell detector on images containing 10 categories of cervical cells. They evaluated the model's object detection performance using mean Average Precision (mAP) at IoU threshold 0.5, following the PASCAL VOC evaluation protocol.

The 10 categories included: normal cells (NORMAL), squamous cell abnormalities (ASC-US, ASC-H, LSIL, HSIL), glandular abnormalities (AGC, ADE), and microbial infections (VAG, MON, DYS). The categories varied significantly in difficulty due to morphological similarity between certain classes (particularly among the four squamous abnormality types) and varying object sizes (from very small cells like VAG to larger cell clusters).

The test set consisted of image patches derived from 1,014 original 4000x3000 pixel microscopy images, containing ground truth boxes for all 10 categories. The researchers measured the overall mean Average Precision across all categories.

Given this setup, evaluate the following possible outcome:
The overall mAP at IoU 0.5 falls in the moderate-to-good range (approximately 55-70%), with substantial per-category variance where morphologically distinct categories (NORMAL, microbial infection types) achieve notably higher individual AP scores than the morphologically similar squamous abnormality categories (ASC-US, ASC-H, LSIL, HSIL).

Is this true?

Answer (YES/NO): NO